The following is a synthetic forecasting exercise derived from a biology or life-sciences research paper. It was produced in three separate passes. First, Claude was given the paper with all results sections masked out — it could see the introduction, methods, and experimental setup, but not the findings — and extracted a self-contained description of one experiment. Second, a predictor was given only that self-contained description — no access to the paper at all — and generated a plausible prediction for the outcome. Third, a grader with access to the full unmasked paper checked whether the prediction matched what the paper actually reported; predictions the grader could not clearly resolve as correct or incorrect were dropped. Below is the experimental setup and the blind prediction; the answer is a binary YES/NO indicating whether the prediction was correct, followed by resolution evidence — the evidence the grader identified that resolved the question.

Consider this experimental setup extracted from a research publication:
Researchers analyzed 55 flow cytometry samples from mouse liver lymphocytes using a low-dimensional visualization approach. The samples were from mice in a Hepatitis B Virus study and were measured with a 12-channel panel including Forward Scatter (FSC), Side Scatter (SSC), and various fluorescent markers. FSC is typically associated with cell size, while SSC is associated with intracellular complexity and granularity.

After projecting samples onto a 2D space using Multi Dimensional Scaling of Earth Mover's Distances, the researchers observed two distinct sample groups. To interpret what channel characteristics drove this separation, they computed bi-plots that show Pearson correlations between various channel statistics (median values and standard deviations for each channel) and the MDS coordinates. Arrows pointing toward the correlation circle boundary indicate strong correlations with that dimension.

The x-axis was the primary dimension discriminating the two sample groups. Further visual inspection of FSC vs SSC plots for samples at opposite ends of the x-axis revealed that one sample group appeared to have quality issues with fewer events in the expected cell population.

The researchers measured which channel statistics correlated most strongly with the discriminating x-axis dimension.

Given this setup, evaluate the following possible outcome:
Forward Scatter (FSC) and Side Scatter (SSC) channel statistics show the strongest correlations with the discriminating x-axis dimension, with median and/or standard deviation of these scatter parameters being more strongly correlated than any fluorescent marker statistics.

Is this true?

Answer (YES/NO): YES